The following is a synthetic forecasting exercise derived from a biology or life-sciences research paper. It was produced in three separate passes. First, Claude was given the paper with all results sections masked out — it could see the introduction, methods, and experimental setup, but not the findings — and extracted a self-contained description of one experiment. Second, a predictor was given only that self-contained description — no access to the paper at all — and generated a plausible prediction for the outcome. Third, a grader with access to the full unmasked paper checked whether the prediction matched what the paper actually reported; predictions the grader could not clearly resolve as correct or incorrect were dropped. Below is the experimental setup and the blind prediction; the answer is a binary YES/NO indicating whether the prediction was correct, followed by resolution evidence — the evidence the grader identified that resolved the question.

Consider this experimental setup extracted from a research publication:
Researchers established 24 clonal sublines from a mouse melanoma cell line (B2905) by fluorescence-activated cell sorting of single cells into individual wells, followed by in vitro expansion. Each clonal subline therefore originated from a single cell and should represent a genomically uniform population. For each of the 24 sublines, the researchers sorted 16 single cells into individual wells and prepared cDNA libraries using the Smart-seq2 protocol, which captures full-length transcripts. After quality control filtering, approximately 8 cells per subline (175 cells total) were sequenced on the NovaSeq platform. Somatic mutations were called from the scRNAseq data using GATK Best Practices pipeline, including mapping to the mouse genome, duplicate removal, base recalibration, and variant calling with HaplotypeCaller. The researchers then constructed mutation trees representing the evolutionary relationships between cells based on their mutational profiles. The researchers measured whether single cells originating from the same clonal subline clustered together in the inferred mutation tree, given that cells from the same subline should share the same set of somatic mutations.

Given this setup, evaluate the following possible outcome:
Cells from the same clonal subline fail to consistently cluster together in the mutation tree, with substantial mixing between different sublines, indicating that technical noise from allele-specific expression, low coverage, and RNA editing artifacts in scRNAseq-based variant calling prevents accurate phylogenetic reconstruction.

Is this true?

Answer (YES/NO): NO